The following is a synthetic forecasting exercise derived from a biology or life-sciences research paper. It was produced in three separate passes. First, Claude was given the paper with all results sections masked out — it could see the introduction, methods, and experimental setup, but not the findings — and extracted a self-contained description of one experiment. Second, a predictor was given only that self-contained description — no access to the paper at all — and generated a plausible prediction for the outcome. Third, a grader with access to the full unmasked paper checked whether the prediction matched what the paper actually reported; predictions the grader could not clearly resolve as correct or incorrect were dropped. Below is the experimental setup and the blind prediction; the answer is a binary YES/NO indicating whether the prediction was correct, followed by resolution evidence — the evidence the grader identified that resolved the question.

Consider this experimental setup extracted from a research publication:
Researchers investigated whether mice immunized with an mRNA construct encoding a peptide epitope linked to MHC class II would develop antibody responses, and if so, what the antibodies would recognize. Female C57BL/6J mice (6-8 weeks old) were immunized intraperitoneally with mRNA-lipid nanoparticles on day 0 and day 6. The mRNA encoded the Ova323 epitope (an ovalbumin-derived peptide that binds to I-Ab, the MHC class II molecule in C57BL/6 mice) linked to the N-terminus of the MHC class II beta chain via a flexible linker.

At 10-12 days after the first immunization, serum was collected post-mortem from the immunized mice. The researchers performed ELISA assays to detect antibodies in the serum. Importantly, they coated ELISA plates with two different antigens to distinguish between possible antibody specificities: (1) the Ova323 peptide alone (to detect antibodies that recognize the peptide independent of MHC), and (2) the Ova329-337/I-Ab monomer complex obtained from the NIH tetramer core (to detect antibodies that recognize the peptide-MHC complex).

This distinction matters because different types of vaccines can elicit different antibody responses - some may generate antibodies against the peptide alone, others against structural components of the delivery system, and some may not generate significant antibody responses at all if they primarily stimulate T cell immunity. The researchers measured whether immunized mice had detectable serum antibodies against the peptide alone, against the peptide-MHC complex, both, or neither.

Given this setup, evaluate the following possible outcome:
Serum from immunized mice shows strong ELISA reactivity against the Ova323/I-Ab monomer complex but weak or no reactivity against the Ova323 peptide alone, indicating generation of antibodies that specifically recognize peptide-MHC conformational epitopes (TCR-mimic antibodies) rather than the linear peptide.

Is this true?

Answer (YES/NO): NO